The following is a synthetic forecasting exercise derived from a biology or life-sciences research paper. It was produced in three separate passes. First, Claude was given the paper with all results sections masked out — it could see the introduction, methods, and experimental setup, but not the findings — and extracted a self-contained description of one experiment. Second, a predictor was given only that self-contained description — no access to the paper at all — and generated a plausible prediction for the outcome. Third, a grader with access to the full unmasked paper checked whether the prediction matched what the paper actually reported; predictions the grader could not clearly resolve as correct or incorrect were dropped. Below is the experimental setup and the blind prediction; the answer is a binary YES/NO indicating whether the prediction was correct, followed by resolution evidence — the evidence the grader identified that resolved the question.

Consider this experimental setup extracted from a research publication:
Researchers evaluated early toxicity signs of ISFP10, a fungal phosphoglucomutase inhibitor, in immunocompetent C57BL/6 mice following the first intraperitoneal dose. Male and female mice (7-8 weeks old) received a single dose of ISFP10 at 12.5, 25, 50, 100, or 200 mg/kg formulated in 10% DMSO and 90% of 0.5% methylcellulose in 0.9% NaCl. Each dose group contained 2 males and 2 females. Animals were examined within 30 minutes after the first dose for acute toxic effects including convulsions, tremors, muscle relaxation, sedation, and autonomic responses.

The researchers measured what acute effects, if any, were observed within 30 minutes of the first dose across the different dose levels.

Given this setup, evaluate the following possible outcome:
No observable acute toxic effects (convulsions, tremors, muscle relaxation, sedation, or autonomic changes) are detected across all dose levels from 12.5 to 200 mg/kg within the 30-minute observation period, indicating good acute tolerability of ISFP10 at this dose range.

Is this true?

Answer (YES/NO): NO